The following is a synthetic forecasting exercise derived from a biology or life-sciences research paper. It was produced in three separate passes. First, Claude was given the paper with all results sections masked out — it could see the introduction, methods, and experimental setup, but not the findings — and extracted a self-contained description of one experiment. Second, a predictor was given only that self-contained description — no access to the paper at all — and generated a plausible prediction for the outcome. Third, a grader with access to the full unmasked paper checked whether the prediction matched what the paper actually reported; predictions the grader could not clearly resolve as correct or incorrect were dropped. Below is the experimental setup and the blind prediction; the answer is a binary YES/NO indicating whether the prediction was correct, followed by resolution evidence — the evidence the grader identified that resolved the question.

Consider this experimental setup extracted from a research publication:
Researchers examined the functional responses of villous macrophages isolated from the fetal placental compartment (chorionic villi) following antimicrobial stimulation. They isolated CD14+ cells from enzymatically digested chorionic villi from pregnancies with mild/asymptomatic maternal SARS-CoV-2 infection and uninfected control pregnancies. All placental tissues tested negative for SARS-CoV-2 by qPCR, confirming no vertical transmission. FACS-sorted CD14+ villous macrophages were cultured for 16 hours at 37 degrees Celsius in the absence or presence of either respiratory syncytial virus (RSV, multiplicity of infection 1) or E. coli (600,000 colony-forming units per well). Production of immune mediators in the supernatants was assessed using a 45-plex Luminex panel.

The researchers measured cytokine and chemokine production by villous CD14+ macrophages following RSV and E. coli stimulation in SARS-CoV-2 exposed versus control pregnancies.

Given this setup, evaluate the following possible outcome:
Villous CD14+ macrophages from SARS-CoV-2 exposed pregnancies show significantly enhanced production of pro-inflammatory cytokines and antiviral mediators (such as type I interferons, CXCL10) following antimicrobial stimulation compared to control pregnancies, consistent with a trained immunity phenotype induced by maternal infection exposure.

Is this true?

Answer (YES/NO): NO